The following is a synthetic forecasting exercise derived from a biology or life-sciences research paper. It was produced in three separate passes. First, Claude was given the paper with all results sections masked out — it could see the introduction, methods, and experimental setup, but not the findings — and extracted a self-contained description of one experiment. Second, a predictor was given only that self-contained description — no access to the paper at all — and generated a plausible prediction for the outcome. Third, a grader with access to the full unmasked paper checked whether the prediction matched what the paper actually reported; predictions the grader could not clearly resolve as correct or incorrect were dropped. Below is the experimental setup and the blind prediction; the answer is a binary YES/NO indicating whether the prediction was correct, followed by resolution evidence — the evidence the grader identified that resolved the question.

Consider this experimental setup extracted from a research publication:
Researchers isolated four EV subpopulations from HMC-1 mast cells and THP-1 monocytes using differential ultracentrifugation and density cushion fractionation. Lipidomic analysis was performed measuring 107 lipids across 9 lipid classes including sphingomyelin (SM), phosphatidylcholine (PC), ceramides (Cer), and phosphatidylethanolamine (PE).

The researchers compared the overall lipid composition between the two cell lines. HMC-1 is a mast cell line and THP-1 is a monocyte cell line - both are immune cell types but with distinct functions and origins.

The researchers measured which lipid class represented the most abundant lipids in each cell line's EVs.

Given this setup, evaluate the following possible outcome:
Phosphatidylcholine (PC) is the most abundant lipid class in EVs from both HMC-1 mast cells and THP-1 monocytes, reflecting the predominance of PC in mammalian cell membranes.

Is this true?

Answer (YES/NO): NO